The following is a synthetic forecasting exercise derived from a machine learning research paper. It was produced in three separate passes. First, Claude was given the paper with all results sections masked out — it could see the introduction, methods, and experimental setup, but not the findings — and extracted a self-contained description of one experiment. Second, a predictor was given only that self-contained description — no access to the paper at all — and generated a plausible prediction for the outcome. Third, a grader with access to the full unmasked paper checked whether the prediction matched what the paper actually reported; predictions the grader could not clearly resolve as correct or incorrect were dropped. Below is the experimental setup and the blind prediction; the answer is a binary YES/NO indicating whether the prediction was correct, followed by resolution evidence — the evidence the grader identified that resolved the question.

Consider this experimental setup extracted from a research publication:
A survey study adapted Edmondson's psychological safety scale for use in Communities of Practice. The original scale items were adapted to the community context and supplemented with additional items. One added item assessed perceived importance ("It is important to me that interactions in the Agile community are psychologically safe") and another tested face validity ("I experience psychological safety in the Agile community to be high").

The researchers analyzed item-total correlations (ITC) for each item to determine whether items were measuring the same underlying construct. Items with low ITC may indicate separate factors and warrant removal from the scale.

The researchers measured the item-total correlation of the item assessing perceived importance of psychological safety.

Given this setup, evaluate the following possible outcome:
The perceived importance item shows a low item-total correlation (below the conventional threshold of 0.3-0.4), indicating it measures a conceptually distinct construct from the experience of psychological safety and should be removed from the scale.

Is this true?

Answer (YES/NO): YES